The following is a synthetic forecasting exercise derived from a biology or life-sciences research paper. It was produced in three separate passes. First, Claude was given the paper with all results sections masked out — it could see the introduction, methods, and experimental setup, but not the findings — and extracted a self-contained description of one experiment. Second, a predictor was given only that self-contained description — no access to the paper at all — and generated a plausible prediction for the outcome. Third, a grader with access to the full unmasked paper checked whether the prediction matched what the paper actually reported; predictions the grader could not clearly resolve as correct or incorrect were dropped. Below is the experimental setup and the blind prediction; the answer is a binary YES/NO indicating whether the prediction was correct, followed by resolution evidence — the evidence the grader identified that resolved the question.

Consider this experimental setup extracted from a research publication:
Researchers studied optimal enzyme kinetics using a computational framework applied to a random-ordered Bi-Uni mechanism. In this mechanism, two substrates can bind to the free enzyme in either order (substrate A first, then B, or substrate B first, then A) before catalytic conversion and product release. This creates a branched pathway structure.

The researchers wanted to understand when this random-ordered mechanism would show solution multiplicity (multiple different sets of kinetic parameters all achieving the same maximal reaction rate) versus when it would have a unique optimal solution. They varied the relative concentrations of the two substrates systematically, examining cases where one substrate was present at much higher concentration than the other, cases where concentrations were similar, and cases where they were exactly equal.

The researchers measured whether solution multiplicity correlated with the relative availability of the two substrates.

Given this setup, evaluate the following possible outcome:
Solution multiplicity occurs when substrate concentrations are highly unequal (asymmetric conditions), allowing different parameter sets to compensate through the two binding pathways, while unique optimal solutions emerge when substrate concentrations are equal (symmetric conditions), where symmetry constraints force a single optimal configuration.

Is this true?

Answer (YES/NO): NO